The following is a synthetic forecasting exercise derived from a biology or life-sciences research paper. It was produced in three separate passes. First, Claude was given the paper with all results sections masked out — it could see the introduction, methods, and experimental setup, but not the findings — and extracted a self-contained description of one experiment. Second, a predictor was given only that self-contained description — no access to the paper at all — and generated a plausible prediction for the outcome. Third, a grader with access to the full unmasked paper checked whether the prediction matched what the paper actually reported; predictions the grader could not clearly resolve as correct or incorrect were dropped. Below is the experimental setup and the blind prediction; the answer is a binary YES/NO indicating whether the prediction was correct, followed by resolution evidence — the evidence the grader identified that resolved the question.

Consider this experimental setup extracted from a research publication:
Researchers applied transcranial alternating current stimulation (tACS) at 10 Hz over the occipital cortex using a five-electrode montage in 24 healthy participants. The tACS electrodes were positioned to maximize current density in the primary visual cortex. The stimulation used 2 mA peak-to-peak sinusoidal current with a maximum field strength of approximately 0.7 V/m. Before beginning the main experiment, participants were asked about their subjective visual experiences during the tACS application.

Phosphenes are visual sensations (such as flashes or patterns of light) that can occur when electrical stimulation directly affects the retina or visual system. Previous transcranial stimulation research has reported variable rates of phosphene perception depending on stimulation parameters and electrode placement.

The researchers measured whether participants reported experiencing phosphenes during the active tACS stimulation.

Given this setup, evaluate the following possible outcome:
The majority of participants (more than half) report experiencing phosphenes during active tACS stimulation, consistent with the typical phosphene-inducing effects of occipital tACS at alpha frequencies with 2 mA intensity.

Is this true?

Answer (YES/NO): NO